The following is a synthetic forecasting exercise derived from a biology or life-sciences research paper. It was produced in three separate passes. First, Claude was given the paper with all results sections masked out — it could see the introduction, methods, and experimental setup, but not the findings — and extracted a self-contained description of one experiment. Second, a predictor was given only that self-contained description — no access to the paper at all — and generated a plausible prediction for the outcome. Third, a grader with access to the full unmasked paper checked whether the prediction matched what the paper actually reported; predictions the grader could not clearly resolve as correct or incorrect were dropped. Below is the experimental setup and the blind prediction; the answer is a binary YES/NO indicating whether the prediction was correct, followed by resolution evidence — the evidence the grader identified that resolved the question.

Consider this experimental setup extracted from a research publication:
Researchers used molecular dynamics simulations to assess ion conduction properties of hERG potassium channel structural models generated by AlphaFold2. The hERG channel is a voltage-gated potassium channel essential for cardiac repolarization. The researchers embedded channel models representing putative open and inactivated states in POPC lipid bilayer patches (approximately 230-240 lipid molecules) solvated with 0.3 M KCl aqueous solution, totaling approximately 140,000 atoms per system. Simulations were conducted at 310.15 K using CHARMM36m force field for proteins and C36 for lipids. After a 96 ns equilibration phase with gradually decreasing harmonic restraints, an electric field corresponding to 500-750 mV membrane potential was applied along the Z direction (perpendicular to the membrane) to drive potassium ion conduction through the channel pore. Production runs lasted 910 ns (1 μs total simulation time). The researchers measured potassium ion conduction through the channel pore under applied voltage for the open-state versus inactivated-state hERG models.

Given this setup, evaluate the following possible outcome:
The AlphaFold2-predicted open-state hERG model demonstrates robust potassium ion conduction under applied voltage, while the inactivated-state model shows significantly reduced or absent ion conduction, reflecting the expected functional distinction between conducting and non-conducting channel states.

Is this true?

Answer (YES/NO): YES